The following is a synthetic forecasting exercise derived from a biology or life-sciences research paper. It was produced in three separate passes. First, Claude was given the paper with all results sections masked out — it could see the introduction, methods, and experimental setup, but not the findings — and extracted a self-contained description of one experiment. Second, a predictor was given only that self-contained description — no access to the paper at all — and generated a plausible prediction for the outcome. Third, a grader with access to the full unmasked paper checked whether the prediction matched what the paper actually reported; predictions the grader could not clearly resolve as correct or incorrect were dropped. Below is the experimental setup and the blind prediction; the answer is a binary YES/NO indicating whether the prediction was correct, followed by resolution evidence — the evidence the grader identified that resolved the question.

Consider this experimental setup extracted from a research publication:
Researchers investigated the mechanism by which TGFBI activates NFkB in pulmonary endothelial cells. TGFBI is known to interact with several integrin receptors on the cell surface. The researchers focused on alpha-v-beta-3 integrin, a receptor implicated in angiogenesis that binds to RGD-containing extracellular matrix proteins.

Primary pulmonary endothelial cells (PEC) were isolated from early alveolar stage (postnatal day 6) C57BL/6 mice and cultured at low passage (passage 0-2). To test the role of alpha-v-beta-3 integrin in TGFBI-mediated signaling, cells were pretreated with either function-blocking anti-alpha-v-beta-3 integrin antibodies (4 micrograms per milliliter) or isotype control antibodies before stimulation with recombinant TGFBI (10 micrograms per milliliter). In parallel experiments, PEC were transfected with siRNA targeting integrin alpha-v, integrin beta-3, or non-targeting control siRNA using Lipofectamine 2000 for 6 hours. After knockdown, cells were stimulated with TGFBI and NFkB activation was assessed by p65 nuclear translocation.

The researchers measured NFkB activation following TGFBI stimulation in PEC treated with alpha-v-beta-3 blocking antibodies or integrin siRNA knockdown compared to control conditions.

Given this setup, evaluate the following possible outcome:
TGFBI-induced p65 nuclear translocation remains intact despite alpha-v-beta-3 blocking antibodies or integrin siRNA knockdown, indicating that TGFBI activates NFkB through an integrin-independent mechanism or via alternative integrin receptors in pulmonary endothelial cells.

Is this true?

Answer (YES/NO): NO